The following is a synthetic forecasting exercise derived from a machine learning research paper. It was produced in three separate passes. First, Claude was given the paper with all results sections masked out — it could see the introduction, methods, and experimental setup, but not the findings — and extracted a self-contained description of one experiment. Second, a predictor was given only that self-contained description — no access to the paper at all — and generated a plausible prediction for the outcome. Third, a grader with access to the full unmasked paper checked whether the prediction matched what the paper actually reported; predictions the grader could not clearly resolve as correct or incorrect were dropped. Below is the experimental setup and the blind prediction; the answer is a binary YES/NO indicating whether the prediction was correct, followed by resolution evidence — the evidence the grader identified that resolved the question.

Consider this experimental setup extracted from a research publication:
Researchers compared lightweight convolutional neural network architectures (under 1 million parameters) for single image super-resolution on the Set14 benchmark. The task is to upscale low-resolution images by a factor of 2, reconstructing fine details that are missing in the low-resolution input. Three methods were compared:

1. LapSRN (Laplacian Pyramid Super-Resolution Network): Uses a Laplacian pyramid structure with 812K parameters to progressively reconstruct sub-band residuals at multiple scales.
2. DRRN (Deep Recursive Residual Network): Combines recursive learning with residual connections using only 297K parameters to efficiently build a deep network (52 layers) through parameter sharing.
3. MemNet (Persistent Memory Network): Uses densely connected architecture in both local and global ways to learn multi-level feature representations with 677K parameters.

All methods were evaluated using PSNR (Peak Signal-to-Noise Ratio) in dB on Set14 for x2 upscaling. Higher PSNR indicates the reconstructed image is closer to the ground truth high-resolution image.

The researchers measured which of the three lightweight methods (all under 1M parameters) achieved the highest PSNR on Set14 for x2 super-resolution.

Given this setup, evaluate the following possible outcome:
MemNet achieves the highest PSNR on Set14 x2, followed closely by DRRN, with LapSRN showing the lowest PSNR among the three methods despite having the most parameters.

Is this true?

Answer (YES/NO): YES